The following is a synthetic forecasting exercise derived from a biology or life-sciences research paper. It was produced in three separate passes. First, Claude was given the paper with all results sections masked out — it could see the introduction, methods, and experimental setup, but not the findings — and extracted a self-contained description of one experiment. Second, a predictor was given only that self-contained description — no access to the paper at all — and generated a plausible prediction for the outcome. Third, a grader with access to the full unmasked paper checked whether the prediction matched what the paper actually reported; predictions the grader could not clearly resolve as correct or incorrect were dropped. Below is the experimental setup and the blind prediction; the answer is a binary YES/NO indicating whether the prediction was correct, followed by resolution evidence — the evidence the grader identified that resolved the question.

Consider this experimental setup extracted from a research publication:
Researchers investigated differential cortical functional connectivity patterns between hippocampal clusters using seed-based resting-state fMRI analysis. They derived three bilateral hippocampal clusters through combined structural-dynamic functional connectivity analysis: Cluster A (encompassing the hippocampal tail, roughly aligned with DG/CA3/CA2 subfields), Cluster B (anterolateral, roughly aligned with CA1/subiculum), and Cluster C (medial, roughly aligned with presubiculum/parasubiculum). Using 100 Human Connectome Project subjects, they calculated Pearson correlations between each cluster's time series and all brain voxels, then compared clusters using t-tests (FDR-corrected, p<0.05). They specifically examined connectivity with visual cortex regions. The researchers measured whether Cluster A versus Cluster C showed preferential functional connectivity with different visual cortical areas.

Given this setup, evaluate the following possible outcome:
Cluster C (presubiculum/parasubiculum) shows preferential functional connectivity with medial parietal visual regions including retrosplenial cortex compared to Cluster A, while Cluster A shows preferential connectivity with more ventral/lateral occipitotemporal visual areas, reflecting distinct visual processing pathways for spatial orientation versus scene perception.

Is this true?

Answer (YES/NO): NO